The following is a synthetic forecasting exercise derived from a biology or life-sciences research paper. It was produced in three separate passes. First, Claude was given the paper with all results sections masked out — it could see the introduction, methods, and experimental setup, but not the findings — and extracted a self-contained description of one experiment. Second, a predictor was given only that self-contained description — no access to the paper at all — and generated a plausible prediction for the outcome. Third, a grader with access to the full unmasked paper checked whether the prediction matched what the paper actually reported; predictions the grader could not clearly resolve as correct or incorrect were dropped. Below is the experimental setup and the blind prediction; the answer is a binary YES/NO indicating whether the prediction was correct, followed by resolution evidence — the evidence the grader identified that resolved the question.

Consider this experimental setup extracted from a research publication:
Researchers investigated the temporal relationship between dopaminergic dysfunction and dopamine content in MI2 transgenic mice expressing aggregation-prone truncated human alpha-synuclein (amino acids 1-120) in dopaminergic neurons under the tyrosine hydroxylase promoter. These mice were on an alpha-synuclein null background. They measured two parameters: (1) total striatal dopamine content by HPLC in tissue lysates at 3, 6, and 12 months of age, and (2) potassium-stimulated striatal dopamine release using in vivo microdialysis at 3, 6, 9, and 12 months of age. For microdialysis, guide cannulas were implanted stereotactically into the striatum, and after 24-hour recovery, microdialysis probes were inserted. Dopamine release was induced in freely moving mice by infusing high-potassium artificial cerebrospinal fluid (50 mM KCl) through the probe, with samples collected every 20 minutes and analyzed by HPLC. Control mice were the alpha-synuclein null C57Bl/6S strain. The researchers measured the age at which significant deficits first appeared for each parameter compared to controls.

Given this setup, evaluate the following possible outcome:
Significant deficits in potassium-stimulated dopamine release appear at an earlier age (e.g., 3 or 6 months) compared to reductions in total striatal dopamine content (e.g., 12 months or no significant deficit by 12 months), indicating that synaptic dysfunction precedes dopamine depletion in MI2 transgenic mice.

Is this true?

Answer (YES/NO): YES